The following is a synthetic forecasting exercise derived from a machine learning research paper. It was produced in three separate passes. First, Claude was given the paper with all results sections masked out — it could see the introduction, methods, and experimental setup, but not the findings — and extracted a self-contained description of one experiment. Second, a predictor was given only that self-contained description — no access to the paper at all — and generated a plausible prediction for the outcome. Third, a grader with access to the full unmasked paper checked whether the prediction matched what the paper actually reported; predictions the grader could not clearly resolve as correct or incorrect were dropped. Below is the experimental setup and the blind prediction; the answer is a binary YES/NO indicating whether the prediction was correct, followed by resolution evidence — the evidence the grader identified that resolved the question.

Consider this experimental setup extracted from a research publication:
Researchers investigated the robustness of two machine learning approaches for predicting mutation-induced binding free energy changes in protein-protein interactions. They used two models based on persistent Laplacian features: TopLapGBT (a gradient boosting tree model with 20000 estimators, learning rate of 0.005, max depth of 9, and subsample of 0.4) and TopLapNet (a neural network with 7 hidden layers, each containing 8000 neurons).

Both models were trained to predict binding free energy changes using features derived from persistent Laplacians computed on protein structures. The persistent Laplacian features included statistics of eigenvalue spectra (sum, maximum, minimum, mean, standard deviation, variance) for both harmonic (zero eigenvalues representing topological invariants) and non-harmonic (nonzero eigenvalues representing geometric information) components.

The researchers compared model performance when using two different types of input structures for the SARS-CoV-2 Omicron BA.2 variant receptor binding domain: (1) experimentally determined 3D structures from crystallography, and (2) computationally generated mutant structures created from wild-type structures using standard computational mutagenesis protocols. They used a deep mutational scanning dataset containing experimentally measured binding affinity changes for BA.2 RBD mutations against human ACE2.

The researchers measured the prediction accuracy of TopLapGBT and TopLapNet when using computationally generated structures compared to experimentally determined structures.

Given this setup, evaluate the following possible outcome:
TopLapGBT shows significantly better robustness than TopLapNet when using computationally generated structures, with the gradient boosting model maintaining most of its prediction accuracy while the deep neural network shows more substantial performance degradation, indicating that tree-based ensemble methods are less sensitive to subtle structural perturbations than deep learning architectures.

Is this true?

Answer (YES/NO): YES